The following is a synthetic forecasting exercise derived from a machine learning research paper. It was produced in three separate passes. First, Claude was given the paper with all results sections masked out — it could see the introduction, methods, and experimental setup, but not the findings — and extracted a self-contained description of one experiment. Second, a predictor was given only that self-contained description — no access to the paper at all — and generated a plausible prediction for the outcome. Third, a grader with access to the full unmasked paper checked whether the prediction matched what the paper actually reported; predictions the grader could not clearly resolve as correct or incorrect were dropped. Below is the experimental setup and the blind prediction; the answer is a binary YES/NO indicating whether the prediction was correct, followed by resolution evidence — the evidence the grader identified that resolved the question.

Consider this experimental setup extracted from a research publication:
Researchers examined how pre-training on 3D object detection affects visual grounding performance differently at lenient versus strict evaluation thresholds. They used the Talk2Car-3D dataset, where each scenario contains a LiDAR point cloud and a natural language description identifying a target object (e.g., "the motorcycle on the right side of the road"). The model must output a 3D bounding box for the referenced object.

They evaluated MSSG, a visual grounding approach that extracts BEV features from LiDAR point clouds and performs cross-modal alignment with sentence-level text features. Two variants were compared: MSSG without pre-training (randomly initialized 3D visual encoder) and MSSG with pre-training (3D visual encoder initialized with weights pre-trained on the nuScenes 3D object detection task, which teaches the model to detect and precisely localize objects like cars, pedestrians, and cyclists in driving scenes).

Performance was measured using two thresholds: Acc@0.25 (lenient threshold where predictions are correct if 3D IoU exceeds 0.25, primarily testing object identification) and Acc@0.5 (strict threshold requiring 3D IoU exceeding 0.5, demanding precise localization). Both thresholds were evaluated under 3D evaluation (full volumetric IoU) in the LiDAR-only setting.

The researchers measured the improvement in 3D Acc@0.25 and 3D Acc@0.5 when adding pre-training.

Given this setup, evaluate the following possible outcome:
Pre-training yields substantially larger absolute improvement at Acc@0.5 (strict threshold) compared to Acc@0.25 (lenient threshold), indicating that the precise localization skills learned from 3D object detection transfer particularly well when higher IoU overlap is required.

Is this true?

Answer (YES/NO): YES